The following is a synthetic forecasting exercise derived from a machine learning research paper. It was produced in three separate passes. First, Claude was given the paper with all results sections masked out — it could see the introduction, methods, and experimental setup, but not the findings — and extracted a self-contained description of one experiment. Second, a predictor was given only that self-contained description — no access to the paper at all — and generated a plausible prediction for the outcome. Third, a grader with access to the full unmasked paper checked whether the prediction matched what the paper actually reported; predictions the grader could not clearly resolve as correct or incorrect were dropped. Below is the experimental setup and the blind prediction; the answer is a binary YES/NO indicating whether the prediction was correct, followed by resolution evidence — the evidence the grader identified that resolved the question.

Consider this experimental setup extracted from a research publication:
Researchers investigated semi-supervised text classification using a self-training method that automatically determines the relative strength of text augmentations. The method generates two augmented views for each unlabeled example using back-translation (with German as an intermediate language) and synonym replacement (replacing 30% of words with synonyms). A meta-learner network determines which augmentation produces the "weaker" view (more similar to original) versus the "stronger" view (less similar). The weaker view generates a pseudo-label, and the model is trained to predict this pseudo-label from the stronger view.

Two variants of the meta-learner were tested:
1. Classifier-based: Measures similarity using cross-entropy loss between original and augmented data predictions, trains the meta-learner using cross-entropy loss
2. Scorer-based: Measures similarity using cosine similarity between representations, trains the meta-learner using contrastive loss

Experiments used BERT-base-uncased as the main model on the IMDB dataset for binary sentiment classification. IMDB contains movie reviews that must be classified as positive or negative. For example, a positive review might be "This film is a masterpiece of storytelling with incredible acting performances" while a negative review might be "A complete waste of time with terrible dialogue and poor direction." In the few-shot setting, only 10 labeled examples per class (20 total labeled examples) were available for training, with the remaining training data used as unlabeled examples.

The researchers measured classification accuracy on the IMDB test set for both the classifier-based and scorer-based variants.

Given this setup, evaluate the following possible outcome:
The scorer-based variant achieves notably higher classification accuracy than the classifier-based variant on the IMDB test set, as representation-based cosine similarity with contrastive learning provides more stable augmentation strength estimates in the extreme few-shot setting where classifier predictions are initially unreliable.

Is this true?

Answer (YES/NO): YES